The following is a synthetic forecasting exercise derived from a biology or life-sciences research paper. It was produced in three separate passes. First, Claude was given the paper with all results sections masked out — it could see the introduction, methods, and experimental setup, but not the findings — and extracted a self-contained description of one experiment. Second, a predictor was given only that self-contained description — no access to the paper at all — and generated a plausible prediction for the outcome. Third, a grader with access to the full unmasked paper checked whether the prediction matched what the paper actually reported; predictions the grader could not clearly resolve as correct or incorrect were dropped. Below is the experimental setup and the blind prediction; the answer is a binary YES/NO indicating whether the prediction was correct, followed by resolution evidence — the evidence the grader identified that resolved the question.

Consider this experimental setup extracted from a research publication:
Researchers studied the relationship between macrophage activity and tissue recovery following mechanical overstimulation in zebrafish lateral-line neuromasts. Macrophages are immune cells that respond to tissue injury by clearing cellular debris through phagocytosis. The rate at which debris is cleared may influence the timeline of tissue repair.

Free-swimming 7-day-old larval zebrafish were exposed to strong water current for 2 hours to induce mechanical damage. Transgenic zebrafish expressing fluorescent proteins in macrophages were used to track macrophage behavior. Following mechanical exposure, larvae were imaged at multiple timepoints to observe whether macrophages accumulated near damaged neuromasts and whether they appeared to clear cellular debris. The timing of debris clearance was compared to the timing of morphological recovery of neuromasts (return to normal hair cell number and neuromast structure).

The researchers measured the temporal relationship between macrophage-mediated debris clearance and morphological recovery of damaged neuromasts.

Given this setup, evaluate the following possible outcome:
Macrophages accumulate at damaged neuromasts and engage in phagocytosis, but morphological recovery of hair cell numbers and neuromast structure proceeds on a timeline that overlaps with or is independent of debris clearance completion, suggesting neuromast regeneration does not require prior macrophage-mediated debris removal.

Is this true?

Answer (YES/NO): YES